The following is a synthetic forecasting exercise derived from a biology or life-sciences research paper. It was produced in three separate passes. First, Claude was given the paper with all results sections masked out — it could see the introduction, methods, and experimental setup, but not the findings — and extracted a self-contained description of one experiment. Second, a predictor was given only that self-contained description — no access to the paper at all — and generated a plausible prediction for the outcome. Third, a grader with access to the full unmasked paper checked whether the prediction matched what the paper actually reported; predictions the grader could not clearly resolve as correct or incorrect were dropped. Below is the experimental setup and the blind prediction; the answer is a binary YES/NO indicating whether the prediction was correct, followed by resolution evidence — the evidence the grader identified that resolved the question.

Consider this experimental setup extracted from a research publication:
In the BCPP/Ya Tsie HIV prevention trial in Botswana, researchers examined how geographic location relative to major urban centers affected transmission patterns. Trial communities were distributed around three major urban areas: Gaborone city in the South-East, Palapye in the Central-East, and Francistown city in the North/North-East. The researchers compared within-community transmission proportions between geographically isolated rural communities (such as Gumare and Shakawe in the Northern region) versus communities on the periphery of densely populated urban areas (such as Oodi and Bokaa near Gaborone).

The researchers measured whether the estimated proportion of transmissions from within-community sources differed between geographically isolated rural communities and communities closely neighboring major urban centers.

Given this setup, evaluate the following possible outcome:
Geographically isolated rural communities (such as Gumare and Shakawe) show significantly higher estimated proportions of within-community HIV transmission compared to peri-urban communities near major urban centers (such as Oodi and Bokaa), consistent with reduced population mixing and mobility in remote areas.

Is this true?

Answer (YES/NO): YES